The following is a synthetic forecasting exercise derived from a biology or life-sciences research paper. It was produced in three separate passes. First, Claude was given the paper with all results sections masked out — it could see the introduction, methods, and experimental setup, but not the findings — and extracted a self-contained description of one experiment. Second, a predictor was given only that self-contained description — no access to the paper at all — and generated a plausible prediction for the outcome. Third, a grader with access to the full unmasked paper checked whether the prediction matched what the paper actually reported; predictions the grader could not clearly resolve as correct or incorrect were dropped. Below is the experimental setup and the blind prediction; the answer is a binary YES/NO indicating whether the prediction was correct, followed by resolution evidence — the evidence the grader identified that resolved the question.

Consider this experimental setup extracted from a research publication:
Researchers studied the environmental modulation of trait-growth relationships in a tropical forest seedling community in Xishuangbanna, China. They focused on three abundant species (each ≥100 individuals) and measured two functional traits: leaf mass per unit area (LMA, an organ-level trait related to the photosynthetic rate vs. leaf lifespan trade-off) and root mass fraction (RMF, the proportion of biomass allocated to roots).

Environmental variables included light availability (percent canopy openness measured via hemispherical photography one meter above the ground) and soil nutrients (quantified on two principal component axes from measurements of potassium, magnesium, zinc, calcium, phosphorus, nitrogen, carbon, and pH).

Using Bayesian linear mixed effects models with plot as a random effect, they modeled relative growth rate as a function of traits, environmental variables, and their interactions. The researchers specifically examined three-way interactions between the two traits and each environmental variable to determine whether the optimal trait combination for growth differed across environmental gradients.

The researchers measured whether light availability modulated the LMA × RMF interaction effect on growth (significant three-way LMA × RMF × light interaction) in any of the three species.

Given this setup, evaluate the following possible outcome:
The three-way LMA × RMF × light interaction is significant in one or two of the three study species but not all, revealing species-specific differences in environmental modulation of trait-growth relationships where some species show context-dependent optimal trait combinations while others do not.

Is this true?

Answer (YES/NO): NO